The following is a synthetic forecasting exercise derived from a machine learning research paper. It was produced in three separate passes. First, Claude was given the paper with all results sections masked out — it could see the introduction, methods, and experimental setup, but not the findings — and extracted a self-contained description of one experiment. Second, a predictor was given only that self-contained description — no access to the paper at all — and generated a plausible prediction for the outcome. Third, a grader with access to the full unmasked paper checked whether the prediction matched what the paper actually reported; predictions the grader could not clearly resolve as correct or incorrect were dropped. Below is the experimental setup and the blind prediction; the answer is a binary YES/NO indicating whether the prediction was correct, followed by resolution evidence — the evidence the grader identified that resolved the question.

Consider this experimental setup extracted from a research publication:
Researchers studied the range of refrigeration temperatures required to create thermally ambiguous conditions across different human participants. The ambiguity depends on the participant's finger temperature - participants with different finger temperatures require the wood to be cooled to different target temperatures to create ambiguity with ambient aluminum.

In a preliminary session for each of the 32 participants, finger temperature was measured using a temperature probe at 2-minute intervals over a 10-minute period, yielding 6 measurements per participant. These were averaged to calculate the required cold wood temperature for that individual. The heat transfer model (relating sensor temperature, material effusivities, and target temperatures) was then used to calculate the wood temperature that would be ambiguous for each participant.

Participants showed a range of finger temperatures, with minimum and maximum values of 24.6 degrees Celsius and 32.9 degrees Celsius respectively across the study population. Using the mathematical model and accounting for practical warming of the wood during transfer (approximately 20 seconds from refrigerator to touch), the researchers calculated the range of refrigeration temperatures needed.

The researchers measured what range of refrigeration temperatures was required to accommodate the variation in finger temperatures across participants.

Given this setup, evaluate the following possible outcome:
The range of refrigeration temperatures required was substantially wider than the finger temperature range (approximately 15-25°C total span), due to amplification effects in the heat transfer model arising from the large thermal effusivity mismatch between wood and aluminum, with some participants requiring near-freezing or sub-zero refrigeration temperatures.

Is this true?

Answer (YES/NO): NO